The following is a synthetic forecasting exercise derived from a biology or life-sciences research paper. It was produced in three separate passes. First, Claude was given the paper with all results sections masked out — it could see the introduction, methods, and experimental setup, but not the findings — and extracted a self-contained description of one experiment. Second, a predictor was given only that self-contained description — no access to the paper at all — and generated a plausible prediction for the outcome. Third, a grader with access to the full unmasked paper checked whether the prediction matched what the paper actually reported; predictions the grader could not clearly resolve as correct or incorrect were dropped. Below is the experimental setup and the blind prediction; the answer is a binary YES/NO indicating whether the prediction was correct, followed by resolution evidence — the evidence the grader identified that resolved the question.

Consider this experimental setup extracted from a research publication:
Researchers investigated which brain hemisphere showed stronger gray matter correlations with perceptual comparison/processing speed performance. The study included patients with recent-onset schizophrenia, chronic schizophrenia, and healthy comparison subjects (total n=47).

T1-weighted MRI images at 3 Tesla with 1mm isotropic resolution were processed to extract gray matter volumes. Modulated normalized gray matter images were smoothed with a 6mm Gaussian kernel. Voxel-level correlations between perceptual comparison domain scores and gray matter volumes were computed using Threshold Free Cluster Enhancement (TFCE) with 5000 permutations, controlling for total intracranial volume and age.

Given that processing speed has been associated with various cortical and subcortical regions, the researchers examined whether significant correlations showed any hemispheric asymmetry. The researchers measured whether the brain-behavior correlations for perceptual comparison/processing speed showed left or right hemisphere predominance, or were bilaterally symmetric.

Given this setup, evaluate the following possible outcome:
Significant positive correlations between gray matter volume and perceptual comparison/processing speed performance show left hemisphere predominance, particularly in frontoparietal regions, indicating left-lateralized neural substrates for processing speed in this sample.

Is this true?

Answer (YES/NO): NO